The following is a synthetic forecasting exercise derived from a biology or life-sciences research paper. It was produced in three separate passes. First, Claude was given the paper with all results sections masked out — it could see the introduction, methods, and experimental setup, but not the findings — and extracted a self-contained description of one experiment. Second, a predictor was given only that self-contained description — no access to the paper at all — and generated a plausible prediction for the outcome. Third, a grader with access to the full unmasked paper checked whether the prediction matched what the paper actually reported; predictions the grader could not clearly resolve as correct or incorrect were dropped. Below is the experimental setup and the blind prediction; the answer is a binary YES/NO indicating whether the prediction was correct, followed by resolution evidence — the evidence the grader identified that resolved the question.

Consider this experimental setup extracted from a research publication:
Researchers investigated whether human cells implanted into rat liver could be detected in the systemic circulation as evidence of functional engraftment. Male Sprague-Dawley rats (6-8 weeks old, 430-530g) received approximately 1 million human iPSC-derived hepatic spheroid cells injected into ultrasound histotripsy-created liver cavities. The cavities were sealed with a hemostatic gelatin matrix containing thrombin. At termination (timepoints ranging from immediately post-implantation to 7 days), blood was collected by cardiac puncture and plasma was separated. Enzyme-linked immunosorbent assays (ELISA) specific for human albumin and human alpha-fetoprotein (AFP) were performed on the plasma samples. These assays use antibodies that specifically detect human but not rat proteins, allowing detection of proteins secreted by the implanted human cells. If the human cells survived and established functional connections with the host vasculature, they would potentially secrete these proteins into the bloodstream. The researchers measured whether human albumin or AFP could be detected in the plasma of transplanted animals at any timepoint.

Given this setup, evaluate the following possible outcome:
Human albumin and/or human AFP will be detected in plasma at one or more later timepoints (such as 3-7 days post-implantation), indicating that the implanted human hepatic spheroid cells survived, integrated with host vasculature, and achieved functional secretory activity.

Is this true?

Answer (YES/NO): NO